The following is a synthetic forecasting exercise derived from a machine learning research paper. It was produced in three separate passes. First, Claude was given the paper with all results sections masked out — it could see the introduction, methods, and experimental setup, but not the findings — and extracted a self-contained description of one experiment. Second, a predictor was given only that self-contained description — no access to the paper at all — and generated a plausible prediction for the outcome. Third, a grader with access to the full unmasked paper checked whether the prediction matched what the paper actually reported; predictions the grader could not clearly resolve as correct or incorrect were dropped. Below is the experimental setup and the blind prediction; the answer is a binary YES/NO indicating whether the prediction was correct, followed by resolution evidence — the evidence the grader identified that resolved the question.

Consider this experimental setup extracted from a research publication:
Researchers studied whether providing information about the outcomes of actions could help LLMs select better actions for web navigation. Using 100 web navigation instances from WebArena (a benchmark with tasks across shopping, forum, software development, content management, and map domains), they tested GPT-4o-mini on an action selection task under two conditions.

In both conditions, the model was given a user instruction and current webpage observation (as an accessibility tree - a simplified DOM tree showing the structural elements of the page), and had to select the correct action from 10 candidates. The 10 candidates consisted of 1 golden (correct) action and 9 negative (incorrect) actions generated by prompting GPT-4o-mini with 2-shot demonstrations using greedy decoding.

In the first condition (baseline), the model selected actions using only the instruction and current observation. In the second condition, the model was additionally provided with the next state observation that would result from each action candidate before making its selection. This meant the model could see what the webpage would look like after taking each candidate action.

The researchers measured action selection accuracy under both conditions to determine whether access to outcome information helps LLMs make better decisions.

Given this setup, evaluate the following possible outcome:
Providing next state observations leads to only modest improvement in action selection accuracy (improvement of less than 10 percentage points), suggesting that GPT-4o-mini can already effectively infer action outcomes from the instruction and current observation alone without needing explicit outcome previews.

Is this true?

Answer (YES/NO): NO